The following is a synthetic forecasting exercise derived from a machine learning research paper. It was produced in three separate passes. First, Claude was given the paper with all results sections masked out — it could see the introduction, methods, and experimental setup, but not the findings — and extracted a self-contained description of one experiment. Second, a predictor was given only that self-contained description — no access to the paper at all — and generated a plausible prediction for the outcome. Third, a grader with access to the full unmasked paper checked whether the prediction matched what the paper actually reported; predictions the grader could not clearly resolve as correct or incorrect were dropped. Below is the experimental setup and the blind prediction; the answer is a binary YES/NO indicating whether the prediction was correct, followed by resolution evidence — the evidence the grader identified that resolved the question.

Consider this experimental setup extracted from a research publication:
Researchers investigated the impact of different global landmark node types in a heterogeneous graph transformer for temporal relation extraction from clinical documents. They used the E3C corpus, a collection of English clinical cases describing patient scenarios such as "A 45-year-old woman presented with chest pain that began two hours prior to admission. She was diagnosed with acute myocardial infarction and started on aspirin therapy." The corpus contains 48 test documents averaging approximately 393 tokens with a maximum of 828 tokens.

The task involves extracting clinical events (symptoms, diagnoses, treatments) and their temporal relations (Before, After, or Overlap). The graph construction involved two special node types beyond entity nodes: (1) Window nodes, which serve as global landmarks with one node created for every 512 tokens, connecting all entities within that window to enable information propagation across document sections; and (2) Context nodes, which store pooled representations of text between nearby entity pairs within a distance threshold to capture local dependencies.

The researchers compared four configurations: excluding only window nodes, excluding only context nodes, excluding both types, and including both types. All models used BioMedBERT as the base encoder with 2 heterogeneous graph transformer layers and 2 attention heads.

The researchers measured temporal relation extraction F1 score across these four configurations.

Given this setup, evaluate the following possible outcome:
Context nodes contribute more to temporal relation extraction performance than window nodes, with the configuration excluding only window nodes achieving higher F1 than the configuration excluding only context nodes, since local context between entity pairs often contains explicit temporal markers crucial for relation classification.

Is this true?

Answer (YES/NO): YES